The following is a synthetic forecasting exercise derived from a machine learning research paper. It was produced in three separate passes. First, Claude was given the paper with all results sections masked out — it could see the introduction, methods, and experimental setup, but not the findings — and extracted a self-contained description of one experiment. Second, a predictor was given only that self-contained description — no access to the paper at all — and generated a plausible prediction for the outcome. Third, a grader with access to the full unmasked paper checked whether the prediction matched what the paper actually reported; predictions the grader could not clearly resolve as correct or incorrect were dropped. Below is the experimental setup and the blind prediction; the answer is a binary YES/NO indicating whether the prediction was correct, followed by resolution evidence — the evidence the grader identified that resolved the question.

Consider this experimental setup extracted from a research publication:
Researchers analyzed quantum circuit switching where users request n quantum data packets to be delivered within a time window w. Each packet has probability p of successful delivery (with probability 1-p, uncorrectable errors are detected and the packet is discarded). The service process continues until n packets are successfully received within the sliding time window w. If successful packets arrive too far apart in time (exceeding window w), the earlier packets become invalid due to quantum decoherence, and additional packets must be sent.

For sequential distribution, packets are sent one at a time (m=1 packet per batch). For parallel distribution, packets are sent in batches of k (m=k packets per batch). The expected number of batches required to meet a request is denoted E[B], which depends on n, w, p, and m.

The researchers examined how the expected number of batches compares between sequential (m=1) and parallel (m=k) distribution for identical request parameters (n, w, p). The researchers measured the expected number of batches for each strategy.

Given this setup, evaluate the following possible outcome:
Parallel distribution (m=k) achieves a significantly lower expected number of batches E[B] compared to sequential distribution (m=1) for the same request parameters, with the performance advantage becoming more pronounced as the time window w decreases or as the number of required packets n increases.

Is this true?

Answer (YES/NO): YES